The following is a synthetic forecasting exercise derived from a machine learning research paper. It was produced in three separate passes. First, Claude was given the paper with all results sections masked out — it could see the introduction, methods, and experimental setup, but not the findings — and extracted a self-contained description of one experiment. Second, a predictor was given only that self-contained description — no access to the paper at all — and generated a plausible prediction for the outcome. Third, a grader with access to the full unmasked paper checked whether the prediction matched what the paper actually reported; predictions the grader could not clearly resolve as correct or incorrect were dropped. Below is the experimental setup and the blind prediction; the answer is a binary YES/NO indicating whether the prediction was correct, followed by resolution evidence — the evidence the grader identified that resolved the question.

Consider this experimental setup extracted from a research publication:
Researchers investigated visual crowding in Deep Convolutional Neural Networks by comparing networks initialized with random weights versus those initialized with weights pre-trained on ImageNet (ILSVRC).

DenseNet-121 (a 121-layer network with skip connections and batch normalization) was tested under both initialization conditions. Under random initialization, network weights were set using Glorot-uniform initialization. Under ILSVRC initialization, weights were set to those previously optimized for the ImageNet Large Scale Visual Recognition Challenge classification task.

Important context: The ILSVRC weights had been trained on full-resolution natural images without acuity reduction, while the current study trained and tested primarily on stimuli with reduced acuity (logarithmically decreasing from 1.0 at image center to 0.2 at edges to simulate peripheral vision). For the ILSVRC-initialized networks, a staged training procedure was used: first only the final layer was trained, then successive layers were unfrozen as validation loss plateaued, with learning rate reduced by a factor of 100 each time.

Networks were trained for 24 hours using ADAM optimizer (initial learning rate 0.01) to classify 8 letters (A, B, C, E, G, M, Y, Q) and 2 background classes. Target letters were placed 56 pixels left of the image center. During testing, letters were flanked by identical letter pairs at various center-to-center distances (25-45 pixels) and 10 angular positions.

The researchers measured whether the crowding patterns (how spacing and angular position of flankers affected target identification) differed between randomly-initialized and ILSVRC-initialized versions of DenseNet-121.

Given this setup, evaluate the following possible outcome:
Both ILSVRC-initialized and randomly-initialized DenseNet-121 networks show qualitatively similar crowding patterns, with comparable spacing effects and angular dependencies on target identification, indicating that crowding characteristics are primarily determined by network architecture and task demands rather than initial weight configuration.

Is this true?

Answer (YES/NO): YES